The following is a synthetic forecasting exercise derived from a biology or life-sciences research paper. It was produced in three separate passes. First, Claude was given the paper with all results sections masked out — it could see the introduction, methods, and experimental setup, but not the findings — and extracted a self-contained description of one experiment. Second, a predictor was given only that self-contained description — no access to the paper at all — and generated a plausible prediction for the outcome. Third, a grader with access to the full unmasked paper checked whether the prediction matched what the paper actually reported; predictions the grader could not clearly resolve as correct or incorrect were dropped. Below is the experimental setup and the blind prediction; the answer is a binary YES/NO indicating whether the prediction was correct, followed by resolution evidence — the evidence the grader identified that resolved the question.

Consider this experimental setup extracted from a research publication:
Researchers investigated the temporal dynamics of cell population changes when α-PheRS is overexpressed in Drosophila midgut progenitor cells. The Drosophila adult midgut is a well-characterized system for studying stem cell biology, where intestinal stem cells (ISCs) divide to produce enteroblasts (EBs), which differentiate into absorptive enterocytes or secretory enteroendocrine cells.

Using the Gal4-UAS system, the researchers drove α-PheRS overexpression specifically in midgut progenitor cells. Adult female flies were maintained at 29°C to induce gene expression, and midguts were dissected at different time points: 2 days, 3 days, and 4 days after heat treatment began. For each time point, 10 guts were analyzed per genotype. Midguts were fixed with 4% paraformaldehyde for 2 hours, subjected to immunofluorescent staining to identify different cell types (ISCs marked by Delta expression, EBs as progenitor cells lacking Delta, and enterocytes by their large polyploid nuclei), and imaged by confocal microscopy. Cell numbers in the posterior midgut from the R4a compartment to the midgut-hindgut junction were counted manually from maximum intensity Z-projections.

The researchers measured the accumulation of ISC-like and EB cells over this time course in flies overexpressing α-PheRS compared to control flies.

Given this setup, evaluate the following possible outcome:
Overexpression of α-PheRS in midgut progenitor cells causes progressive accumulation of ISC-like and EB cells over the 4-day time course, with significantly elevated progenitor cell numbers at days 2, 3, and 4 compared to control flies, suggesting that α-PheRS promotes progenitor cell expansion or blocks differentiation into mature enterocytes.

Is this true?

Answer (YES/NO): YES